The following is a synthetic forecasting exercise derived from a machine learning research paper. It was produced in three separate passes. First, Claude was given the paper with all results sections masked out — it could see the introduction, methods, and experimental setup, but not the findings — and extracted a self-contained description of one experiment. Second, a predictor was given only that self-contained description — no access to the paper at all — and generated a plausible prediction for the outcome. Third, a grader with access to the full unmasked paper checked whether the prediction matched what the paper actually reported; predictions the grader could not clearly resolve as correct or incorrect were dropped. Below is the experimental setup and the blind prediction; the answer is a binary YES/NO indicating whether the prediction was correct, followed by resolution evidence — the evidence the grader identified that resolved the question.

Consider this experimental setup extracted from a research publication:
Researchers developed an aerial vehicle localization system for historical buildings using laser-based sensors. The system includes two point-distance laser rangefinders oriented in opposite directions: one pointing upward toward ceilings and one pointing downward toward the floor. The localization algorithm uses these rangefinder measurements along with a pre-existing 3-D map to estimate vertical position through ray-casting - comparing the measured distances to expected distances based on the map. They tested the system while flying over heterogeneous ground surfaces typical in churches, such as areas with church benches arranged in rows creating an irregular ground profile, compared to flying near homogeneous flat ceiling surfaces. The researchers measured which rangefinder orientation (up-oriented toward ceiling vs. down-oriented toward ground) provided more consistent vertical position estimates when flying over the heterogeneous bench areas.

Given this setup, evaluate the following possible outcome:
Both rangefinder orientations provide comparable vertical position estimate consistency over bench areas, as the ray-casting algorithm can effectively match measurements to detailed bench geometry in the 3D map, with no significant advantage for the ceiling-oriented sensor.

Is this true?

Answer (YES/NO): NO